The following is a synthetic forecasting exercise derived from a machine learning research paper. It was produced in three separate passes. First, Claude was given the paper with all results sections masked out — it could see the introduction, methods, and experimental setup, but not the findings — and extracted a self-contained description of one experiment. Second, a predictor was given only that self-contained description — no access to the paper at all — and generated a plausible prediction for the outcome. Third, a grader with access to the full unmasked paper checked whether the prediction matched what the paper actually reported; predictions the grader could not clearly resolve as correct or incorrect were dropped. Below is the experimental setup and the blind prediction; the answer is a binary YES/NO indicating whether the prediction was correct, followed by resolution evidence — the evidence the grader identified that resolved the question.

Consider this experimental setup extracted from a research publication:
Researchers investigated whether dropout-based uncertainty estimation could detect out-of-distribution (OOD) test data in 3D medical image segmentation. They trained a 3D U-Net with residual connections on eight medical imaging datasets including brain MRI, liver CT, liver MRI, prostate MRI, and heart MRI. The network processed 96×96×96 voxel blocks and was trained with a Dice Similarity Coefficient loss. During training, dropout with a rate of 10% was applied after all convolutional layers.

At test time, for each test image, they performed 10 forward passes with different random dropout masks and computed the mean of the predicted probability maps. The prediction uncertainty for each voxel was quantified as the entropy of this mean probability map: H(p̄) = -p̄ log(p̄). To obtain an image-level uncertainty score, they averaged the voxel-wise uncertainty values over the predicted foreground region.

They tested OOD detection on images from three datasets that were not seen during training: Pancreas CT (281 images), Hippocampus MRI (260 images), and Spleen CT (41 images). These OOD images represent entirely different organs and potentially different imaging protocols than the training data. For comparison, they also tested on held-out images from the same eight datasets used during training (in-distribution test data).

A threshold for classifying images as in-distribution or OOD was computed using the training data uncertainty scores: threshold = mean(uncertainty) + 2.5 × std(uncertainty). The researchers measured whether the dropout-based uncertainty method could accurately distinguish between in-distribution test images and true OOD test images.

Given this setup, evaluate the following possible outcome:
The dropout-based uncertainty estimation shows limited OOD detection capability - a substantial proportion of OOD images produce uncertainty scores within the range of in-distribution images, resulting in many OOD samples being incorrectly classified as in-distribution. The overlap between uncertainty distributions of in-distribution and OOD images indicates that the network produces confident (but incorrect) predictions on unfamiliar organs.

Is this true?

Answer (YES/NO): YES